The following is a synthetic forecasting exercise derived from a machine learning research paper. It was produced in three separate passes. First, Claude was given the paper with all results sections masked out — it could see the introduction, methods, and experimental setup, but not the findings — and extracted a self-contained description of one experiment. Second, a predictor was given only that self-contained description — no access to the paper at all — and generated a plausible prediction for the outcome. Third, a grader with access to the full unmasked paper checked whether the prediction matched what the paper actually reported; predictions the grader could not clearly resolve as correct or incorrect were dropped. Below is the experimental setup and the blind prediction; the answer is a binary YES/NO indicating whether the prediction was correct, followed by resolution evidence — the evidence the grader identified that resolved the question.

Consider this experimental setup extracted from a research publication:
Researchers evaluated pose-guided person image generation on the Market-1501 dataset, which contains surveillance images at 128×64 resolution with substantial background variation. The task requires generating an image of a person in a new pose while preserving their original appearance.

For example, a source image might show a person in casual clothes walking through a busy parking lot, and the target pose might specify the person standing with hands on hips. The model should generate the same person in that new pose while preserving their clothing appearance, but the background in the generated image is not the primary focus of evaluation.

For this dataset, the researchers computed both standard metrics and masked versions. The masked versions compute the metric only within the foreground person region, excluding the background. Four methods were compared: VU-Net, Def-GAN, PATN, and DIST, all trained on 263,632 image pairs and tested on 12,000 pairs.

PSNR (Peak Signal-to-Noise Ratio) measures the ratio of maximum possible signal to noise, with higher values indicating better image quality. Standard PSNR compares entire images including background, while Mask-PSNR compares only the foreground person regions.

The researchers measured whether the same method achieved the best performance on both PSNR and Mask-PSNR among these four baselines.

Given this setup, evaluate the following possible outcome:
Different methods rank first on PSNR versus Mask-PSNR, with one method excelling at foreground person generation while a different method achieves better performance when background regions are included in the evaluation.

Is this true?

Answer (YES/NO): YES